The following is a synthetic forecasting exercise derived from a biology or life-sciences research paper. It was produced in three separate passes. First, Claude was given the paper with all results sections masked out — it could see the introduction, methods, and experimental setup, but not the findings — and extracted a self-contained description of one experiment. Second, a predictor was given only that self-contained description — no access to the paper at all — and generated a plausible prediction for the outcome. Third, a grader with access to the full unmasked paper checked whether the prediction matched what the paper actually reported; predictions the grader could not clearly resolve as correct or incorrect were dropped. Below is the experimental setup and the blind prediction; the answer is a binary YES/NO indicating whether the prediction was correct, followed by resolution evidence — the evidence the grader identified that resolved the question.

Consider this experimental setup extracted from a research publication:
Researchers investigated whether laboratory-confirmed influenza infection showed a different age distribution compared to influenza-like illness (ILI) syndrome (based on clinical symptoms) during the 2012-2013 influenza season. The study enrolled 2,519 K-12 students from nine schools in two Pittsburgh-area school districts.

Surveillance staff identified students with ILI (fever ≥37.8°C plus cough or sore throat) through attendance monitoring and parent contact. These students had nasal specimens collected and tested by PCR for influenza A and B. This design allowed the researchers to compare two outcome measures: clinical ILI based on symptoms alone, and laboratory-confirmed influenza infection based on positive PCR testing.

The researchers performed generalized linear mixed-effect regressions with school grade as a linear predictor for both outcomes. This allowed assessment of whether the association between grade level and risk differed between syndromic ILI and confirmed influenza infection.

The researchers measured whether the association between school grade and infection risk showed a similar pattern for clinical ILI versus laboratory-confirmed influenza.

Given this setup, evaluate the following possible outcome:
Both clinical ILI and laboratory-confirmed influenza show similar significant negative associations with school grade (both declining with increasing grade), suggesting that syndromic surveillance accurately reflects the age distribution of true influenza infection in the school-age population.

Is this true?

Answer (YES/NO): YES